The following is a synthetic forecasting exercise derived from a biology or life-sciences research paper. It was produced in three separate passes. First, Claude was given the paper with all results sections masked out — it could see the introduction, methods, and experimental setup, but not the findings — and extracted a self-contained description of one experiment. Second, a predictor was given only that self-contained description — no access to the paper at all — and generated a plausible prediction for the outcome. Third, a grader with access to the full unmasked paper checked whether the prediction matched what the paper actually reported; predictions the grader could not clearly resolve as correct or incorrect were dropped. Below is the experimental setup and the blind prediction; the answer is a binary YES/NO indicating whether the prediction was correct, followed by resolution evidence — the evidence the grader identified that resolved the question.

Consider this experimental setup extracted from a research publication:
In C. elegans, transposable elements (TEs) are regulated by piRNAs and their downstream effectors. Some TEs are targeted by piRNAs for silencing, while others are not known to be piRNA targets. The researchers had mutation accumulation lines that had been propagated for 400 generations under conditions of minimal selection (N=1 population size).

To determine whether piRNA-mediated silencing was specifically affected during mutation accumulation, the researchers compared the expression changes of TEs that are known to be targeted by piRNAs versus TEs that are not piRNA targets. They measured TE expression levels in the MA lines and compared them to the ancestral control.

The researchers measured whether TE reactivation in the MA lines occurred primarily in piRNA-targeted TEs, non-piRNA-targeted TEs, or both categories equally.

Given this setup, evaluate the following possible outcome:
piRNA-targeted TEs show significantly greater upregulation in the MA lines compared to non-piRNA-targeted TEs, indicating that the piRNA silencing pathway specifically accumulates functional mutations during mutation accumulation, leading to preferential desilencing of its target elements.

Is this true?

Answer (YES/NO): YES